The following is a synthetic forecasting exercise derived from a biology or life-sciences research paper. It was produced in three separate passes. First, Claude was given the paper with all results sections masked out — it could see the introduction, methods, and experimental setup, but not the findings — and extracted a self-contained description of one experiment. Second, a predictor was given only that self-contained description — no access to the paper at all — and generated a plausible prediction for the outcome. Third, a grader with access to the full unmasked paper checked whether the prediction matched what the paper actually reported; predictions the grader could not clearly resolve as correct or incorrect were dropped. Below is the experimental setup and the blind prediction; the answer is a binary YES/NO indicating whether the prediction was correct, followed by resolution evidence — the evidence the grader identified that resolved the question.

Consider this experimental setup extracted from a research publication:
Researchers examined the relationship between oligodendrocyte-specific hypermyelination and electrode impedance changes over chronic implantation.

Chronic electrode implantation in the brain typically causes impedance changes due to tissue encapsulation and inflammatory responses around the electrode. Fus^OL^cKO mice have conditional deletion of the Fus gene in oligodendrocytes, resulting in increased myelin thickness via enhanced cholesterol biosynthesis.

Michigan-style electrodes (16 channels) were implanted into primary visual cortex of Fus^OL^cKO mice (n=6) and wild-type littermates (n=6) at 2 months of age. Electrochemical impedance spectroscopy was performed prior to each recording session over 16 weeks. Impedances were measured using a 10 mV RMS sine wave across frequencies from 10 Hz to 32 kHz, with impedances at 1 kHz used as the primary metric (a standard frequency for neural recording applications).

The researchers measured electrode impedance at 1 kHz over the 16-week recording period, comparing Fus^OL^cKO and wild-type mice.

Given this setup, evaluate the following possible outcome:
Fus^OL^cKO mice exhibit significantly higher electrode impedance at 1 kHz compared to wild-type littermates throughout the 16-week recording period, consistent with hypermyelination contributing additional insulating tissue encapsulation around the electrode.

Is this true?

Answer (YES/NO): NO